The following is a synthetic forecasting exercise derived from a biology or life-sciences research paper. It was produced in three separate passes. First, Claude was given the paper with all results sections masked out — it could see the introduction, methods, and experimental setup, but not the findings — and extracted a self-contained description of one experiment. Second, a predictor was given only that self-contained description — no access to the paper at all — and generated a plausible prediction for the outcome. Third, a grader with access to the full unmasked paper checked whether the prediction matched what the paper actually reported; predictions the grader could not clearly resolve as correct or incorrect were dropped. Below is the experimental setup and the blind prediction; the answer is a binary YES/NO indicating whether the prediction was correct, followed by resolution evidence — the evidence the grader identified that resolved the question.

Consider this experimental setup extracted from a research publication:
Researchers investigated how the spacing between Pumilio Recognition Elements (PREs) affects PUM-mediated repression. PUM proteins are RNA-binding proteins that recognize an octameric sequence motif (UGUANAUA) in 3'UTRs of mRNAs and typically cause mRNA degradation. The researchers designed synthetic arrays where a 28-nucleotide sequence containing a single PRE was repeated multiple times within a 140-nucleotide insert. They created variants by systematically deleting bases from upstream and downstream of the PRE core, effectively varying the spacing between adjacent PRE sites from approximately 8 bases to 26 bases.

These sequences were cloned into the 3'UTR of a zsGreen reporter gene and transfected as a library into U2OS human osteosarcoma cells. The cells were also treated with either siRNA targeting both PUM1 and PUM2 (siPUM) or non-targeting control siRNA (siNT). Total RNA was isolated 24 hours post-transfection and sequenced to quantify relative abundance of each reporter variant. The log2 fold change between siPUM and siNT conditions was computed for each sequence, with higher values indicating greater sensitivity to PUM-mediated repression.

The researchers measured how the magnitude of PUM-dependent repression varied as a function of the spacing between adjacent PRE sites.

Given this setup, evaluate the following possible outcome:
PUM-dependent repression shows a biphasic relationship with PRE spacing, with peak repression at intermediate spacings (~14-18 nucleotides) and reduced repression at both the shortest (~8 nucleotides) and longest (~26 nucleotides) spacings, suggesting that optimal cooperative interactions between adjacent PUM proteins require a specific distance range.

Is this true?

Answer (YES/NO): NO